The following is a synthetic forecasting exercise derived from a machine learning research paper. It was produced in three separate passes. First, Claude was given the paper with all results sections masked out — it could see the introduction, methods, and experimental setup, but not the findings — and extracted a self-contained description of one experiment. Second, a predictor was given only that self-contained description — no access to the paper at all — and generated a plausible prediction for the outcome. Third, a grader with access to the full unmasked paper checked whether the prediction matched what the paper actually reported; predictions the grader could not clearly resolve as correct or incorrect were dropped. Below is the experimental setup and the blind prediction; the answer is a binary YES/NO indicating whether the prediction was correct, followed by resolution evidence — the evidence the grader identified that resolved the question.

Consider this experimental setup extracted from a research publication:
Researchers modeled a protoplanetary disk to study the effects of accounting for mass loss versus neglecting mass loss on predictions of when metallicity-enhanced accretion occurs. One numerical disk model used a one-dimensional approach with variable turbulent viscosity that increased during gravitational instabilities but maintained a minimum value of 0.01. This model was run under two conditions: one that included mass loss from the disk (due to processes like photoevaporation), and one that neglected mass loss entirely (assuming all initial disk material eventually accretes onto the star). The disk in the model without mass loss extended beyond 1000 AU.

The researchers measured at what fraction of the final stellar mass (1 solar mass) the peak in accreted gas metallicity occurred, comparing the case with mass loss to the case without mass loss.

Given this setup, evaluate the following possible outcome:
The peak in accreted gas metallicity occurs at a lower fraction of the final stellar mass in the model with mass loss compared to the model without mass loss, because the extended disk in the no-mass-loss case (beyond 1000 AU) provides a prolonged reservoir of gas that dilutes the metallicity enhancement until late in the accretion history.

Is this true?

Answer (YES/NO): NO